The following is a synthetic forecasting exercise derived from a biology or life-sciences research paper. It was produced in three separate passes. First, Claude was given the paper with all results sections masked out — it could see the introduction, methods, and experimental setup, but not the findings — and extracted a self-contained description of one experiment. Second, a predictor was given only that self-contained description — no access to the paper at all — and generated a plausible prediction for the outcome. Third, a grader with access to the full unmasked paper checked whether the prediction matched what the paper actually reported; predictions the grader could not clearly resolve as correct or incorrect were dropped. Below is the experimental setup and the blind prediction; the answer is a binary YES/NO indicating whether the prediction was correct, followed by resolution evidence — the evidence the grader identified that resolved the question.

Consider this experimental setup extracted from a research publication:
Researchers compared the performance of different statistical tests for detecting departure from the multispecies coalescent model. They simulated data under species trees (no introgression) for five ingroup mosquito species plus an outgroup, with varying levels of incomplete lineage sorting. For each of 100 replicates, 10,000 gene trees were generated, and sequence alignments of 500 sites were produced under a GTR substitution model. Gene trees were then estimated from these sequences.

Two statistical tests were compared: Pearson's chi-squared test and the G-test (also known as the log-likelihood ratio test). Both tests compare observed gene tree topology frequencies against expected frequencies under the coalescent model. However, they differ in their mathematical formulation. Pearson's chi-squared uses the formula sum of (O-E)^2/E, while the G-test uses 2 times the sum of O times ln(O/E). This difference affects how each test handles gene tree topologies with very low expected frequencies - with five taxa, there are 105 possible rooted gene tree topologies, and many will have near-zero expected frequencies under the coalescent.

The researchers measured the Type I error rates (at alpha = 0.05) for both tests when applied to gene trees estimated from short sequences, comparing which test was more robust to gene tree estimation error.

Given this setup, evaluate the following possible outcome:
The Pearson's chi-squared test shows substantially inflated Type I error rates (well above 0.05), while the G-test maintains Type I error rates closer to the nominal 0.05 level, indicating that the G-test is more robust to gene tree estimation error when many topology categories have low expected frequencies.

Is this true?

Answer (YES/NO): NO